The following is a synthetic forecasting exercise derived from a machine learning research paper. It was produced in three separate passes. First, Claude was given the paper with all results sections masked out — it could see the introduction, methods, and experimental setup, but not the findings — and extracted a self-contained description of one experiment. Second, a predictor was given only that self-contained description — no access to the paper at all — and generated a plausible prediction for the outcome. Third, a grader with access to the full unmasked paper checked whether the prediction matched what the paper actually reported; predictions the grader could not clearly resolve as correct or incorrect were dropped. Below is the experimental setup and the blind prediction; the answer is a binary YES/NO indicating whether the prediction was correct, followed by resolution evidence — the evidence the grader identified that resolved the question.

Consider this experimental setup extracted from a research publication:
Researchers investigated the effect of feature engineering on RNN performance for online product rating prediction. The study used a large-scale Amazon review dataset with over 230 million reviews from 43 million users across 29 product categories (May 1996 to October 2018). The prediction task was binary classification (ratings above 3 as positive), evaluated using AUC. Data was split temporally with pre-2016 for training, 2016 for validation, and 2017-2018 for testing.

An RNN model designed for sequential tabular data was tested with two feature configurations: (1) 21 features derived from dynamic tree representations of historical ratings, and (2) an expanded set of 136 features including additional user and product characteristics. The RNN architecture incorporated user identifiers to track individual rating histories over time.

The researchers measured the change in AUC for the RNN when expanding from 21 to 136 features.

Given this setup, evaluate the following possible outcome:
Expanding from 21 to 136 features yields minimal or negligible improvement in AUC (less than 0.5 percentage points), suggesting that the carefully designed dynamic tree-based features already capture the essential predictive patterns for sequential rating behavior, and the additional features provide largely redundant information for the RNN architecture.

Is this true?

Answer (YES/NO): NO